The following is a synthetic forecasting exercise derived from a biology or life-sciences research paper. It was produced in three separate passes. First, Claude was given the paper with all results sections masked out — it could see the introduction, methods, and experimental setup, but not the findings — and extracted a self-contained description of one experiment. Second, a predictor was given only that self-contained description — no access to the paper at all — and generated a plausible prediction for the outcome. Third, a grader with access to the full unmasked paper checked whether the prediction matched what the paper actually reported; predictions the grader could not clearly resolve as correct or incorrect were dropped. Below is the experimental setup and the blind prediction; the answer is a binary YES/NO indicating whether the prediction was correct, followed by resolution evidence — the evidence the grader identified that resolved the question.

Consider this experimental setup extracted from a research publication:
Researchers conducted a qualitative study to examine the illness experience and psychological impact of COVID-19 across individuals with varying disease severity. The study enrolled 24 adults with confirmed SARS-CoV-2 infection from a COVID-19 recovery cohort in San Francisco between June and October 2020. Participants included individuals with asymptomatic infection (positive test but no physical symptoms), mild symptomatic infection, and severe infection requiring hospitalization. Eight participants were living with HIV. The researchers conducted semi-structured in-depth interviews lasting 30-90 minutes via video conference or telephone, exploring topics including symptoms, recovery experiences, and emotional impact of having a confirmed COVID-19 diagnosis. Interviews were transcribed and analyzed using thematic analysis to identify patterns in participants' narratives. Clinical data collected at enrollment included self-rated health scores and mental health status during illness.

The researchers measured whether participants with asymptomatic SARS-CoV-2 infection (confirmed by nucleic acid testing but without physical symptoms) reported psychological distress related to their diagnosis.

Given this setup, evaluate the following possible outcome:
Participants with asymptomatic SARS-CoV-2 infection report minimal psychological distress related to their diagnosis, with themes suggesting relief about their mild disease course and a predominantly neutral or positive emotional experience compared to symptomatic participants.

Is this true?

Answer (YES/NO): NO